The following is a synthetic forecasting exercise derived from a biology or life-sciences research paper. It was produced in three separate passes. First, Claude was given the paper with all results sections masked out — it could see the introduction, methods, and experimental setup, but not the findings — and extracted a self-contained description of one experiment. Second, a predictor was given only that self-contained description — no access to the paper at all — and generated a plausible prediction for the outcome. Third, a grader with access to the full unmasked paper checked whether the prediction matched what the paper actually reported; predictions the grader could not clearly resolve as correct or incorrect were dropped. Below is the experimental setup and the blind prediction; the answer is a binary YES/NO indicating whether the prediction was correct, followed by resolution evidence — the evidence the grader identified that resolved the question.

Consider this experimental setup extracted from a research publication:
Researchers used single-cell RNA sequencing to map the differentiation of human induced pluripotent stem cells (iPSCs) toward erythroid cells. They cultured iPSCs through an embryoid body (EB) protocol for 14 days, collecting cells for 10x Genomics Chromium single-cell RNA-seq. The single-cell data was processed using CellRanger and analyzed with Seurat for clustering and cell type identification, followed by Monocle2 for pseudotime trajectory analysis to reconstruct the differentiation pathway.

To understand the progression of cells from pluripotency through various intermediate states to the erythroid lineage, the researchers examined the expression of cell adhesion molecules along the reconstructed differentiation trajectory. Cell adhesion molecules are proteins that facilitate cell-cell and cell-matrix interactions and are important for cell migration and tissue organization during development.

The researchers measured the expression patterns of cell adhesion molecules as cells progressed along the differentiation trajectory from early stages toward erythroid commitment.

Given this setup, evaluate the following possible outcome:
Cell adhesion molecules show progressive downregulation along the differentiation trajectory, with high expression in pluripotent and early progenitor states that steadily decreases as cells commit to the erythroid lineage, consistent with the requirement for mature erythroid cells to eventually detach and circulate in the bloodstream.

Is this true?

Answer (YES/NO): NO